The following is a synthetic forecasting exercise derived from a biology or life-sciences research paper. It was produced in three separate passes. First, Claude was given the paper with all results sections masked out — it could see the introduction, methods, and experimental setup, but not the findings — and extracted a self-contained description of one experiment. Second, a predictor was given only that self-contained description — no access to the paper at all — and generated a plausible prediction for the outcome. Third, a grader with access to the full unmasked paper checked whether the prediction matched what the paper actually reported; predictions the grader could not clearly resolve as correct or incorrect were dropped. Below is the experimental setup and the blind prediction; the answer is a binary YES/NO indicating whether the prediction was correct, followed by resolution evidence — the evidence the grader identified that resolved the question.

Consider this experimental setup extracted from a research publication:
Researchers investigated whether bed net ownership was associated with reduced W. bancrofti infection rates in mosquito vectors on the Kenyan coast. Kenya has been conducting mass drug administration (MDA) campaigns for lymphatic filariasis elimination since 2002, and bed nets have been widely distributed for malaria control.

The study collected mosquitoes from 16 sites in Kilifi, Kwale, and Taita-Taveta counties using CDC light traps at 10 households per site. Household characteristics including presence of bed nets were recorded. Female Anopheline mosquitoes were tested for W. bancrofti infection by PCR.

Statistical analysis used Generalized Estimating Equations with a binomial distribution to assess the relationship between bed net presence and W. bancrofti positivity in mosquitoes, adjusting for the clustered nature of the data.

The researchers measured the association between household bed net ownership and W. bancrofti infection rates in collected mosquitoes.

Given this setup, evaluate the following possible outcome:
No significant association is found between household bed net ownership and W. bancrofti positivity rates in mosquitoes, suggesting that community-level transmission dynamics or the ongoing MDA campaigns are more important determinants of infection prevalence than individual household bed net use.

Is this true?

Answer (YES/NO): YES